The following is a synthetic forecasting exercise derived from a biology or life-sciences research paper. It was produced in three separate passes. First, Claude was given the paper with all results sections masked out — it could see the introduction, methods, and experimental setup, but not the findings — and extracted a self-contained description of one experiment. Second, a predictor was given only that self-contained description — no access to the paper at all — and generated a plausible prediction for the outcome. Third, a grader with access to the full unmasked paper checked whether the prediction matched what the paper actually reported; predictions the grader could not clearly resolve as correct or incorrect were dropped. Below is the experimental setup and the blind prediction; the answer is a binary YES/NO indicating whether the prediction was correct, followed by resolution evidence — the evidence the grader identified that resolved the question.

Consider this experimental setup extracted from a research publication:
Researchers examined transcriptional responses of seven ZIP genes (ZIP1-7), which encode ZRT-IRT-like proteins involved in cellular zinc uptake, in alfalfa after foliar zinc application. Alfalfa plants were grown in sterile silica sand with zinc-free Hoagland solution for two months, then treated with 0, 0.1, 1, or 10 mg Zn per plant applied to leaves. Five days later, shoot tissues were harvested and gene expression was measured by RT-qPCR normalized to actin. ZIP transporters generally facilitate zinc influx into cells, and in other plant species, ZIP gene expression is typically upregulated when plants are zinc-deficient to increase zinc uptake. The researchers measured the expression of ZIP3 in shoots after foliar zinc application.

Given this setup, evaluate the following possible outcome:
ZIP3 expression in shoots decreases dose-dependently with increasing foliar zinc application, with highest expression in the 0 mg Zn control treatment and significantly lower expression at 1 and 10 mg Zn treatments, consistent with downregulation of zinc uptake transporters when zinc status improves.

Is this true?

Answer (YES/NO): NO